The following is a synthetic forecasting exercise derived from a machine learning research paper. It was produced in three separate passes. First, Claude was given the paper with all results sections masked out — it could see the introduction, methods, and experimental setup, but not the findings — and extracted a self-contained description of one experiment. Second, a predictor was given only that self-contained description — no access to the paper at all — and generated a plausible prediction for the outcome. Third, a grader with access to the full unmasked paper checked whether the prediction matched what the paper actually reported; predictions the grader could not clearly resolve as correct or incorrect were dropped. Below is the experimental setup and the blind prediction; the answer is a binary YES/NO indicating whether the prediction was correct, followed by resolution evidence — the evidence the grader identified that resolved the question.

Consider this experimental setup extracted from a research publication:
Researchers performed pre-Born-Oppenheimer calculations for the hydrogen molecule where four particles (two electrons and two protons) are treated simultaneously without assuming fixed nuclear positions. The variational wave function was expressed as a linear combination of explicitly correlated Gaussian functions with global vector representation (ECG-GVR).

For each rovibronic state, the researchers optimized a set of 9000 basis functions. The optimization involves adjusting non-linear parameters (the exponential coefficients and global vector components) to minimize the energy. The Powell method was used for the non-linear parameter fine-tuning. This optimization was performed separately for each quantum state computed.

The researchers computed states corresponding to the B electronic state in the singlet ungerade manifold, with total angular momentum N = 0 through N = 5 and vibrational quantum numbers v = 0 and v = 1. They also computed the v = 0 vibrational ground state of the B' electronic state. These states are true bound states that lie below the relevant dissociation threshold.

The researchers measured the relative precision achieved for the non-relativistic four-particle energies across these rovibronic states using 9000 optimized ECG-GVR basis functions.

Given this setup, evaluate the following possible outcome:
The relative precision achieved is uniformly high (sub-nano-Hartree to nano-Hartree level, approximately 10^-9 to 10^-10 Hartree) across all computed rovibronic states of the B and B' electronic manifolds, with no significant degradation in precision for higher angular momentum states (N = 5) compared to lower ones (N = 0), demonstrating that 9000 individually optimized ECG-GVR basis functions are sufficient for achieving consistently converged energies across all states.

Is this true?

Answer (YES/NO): NO